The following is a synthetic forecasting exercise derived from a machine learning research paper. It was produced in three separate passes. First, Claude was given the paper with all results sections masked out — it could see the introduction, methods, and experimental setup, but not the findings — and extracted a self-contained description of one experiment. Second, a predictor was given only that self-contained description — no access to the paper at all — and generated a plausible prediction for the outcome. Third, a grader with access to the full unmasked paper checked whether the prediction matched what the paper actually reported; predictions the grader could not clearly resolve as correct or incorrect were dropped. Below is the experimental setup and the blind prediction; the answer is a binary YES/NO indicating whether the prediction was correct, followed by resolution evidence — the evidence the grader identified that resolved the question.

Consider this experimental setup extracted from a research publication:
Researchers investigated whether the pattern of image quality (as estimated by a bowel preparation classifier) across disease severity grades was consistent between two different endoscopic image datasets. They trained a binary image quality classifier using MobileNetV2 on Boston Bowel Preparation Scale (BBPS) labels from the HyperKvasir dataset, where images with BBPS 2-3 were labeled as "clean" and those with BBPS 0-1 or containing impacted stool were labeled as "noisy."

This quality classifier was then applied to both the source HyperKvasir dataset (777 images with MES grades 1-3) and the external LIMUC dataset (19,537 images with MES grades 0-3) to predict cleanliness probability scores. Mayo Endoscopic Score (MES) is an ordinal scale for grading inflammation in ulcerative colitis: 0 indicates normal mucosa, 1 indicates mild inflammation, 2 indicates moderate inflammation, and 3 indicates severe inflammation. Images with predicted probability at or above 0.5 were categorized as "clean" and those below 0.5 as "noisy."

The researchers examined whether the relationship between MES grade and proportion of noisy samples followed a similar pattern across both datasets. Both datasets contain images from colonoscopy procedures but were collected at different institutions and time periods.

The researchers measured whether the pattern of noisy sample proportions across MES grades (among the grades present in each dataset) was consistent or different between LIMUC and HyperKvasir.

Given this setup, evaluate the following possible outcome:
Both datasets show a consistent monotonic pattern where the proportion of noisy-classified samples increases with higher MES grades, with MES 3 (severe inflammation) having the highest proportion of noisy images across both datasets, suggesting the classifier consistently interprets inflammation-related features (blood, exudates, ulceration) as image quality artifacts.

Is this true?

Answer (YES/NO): NO